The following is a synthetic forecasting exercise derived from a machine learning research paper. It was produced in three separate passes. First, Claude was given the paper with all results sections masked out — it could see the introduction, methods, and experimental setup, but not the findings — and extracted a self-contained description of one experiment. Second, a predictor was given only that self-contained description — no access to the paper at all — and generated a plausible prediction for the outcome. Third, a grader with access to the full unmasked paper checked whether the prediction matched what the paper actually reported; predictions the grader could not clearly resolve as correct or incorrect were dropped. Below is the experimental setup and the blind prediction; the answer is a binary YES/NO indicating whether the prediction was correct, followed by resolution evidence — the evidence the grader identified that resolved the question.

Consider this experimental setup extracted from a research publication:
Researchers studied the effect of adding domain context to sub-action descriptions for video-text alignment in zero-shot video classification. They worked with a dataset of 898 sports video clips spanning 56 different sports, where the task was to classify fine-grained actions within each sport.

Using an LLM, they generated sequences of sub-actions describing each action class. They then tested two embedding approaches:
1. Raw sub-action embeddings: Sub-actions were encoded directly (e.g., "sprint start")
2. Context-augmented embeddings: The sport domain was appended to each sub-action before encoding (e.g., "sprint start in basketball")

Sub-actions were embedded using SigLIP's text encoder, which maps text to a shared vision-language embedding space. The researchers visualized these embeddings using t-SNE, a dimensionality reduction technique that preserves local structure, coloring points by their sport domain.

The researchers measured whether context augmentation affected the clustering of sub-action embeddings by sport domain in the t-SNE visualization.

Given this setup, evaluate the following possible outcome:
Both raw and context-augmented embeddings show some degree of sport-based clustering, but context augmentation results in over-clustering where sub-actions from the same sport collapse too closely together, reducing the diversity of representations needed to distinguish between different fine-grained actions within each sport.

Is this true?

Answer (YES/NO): NO